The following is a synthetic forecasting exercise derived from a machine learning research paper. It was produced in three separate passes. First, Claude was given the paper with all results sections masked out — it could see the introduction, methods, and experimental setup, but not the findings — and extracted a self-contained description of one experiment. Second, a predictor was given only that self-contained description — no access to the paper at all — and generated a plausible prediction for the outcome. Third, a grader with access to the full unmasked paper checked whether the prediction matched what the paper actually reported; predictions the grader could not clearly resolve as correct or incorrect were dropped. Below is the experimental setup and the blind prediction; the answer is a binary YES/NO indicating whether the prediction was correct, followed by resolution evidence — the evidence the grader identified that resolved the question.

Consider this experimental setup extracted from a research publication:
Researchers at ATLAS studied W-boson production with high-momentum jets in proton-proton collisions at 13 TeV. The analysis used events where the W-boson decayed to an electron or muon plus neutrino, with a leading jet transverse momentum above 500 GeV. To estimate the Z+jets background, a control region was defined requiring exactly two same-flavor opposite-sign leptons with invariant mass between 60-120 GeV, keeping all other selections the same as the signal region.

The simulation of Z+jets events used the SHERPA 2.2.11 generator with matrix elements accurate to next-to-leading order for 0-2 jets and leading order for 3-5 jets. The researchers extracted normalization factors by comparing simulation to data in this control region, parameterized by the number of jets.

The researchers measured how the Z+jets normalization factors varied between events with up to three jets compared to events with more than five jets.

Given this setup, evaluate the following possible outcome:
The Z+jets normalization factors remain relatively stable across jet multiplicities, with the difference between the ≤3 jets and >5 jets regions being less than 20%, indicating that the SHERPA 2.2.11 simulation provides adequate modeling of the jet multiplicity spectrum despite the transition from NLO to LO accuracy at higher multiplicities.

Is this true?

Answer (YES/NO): NO